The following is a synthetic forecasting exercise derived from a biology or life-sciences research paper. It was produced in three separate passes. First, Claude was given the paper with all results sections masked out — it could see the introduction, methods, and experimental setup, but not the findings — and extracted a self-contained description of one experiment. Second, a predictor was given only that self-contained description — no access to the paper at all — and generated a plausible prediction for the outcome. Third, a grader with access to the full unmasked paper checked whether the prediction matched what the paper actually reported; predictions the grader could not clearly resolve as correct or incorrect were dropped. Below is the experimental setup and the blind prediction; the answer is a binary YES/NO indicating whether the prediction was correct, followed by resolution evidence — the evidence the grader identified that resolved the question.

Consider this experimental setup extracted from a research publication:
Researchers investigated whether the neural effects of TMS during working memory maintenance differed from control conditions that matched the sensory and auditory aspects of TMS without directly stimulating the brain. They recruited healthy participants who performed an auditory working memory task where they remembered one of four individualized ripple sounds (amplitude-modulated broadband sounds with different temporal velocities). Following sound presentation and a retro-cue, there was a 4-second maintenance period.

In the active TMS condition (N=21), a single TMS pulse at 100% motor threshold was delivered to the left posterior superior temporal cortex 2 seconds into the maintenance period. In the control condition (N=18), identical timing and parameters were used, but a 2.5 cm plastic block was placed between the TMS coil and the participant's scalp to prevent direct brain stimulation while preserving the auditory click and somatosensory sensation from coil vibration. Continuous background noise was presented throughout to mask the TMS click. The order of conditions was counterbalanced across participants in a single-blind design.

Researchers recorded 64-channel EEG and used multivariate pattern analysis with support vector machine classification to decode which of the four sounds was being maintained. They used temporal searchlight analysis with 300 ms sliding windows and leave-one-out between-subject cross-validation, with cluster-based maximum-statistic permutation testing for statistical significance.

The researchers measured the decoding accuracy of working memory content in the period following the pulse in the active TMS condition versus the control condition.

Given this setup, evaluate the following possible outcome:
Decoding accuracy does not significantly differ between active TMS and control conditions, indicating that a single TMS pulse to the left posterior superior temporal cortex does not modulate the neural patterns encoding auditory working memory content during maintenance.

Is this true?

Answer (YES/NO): NO